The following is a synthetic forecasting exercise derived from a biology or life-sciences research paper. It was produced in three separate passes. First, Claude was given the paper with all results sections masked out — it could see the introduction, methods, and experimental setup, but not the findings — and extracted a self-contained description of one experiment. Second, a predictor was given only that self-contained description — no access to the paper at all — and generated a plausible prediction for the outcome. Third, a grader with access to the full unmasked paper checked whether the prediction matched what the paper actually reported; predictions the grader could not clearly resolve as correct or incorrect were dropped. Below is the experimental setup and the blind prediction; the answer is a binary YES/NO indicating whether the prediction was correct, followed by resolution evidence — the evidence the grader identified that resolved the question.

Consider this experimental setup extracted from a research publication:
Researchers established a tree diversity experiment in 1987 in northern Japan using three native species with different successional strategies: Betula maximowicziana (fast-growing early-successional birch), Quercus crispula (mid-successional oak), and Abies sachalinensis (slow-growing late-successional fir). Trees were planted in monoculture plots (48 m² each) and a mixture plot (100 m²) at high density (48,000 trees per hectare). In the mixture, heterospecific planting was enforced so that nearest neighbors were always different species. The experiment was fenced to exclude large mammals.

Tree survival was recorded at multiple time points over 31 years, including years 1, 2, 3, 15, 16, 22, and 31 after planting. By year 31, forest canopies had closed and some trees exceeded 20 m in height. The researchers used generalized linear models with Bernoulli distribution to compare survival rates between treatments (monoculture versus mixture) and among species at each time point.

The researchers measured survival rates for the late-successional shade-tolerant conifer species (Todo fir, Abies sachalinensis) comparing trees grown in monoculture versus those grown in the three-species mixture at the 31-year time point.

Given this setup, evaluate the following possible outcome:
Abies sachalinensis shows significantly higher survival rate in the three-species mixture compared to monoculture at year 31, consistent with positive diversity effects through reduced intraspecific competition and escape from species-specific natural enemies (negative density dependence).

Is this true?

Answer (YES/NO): YES